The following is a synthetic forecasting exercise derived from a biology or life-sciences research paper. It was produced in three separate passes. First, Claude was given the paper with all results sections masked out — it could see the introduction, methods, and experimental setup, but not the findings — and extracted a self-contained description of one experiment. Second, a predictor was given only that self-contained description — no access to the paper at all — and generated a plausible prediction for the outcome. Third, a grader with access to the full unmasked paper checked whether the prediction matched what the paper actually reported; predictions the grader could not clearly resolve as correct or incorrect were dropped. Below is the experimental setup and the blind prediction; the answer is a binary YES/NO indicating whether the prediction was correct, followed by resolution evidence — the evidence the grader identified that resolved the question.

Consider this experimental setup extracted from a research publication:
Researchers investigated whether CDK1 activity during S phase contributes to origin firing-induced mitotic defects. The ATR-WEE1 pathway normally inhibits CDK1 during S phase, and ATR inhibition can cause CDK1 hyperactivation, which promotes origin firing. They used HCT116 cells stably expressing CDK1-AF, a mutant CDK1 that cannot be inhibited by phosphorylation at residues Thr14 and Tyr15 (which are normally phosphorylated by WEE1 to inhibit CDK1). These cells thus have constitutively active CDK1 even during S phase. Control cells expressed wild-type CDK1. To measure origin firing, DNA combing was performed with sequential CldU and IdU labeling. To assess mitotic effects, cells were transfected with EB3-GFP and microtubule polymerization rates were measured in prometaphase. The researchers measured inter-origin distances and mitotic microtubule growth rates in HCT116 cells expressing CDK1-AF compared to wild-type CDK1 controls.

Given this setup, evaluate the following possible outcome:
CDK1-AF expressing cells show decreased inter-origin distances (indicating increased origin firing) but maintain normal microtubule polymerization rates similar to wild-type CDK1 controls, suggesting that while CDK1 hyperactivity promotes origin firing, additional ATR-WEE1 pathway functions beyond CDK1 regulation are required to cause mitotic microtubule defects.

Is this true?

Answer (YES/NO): NO